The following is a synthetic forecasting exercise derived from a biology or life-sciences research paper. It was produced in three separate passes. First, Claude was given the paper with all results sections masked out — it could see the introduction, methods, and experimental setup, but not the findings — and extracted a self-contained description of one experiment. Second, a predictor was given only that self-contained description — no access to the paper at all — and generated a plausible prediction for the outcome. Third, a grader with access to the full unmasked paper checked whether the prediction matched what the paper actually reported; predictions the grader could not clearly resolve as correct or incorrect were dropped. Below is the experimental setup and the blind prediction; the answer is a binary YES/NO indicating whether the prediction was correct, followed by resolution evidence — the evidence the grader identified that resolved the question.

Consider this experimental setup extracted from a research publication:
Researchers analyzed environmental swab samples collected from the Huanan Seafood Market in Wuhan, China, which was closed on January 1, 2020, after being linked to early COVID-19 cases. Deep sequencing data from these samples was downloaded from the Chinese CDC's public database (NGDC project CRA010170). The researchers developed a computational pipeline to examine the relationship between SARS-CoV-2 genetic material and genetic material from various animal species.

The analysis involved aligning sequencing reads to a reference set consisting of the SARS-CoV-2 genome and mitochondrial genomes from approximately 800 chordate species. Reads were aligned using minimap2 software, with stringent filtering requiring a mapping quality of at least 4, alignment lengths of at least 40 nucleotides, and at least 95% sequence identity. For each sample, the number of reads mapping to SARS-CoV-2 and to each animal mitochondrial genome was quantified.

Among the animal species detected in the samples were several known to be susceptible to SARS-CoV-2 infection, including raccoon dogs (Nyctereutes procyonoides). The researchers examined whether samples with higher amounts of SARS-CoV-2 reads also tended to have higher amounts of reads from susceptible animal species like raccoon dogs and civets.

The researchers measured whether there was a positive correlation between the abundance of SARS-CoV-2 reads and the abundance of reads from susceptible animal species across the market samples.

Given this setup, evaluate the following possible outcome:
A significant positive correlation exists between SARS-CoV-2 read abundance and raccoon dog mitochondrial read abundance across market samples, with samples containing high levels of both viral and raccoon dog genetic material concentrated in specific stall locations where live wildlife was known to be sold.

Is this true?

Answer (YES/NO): NO